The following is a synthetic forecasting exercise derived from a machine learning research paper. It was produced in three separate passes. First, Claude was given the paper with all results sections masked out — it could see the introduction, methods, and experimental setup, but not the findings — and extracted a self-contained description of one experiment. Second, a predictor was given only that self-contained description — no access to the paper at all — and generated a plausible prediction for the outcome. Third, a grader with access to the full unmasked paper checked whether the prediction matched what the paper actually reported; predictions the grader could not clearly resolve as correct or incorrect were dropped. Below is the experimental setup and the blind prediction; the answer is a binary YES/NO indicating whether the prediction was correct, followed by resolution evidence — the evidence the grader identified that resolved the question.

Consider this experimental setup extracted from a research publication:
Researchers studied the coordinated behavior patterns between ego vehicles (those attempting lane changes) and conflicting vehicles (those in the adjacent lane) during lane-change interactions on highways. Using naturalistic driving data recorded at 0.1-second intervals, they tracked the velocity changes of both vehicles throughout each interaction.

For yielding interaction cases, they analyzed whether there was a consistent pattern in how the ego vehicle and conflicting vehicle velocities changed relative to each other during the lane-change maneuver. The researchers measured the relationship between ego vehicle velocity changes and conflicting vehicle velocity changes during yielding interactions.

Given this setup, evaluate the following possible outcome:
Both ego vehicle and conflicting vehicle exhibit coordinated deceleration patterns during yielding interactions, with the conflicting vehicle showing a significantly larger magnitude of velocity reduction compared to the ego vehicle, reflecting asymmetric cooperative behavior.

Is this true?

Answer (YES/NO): NO